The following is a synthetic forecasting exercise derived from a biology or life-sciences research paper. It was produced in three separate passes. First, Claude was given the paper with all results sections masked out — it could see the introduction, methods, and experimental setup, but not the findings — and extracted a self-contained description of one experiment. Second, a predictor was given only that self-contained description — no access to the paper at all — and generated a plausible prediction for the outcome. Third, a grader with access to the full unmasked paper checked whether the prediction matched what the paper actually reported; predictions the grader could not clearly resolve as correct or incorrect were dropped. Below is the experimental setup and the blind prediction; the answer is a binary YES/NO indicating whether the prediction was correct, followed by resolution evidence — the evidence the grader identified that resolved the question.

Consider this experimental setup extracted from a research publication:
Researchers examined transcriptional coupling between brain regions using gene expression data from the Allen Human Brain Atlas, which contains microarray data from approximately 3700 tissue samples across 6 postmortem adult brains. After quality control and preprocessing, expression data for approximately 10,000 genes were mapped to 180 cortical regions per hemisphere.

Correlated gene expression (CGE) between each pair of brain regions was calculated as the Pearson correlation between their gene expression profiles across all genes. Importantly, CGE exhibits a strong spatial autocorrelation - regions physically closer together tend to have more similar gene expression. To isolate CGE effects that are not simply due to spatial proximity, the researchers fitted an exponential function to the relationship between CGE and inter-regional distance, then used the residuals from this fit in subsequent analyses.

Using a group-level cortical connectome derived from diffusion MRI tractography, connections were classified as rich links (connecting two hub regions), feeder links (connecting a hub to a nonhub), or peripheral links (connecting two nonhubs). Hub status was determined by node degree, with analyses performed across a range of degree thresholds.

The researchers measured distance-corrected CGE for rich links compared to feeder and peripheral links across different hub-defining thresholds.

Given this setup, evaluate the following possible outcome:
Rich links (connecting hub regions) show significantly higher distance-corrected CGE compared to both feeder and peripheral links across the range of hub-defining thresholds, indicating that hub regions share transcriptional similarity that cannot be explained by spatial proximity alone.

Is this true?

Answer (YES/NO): YES